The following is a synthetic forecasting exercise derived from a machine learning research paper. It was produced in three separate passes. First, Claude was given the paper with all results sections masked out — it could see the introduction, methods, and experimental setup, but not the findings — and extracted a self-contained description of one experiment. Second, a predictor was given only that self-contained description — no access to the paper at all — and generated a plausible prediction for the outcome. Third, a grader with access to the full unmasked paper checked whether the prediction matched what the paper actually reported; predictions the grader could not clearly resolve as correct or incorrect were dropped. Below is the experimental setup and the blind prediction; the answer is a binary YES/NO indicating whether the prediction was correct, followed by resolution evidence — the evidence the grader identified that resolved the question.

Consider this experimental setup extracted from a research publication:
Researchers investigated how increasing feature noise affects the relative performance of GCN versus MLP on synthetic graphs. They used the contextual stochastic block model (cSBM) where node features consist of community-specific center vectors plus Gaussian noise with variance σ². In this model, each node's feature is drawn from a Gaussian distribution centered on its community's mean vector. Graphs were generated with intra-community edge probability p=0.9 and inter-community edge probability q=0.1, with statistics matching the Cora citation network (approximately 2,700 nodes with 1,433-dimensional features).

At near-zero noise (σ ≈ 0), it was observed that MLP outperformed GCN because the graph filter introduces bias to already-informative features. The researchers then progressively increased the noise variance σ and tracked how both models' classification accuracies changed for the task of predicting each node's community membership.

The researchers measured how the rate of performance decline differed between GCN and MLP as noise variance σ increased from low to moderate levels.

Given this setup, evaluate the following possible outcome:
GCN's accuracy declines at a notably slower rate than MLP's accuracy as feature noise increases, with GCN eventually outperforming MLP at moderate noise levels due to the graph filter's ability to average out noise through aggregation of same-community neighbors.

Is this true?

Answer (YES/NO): YES